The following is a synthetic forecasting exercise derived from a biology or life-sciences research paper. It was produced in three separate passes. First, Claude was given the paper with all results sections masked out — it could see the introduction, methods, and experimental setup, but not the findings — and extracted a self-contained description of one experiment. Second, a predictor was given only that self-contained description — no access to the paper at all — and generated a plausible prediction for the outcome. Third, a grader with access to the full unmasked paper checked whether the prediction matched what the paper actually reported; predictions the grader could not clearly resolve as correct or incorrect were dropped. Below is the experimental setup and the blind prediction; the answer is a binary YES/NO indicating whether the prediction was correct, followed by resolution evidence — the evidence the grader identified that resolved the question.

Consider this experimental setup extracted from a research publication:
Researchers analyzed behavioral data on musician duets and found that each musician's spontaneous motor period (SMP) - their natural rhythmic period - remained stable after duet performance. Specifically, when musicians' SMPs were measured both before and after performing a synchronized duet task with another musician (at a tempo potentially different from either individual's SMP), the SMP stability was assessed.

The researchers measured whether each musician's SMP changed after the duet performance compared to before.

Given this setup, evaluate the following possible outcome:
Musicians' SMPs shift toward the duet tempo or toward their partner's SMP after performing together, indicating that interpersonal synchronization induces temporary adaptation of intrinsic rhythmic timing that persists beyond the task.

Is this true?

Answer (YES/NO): NO